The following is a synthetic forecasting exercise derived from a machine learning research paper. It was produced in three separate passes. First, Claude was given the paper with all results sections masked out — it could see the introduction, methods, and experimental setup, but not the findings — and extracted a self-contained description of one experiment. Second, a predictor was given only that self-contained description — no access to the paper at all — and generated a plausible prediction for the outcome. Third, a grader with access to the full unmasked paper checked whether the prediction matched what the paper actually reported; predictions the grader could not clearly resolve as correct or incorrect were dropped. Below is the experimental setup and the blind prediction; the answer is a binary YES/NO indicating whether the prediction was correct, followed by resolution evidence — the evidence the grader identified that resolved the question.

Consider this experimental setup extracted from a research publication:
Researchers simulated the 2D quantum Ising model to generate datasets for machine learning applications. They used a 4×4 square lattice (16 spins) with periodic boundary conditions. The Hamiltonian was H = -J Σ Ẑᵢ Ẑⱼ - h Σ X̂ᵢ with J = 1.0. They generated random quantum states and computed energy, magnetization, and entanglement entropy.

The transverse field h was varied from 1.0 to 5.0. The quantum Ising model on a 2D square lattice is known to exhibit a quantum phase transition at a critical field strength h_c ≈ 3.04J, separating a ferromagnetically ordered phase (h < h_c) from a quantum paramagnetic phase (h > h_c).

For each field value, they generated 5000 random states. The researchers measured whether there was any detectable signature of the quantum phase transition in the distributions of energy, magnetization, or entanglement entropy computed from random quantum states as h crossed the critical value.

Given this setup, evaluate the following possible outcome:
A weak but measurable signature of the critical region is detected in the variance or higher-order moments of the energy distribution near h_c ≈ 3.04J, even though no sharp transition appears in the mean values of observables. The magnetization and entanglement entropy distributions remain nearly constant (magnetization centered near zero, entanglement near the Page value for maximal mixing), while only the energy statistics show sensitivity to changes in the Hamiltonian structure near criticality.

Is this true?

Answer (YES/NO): NO